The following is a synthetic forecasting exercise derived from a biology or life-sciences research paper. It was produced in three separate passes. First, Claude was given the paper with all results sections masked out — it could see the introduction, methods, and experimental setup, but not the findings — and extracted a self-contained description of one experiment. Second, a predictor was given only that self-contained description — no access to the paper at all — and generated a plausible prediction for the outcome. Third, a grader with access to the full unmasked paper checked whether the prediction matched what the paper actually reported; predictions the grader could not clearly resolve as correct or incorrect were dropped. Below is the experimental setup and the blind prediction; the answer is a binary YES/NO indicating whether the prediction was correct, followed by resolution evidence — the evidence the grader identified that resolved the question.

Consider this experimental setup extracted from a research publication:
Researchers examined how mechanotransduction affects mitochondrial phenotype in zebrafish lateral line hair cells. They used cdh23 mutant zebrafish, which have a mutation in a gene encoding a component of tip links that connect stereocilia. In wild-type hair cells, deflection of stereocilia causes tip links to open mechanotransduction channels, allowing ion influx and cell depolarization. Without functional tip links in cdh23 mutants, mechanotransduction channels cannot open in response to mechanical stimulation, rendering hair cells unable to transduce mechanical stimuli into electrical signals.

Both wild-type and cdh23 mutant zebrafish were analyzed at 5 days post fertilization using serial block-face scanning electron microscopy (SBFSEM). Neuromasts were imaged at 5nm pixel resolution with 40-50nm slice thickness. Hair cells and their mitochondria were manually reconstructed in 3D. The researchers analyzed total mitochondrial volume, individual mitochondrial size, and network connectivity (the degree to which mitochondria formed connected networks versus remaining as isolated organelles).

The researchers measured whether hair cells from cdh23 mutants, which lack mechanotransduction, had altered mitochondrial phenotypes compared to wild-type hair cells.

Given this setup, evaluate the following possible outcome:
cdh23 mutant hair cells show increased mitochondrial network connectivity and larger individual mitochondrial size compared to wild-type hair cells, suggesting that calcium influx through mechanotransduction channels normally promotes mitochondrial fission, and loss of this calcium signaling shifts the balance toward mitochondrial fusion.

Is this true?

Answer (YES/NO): YES